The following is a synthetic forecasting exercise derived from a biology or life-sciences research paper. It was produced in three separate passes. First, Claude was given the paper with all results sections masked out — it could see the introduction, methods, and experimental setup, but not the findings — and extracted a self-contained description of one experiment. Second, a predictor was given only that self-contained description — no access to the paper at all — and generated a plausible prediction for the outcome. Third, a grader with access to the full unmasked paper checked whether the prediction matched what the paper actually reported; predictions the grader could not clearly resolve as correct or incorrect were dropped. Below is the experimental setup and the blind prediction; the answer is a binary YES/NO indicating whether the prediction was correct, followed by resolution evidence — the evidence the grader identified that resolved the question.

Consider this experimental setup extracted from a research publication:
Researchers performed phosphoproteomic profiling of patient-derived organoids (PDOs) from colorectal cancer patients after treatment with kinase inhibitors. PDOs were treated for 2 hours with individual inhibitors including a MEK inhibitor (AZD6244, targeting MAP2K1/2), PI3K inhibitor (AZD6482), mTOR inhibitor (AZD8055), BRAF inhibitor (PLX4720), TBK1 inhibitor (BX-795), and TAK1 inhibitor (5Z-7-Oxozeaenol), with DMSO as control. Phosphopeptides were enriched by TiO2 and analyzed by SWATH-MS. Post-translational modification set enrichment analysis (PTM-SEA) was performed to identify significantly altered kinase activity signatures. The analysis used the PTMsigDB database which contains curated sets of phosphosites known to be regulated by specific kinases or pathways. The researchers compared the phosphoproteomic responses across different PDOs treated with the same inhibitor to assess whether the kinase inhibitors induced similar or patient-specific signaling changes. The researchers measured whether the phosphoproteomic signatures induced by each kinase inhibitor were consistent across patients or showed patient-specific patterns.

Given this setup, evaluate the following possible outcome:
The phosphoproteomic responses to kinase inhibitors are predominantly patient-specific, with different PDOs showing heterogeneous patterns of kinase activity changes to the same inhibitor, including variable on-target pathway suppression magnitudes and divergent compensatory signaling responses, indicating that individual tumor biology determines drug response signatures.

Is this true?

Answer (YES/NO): YES